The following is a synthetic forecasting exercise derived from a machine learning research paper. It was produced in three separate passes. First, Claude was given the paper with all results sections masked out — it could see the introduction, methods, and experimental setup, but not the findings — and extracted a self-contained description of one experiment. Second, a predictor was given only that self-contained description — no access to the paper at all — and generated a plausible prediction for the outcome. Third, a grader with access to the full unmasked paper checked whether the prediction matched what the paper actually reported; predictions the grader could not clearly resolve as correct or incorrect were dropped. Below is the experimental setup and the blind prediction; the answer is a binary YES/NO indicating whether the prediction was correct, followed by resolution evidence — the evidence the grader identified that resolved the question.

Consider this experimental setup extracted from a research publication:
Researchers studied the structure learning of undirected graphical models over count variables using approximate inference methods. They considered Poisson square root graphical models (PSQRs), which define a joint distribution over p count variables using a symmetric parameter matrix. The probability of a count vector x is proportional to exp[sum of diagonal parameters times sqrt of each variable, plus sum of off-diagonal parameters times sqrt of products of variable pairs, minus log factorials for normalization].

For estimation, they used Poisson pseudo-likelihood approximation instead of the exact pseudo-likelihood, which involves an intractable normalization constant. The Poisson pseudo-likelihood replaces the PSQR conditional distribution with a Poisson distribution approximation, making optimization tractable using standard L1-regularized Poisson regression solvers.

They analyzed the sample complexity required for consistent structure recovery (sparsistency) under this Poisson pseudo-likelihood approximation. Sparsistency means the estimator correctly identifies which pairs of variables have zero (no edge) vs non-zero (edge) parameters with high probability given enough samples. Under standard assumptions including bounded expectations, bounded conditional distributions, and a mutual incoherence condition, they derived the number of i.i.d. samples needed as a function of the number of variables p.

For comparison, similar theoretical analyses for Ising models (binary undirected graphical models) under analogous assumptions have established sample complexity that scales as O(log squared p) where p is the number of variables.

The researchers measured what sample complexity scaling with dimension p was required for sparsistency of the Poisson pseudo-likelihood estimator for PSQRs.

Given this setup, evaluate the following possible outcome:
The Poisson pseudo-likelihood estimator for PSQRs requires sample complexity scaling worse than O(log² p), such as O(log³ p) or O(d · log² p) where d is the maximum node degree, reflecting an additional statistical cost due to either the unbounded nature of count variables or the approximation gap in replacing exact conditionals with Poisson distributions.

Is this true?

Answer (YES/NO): YES